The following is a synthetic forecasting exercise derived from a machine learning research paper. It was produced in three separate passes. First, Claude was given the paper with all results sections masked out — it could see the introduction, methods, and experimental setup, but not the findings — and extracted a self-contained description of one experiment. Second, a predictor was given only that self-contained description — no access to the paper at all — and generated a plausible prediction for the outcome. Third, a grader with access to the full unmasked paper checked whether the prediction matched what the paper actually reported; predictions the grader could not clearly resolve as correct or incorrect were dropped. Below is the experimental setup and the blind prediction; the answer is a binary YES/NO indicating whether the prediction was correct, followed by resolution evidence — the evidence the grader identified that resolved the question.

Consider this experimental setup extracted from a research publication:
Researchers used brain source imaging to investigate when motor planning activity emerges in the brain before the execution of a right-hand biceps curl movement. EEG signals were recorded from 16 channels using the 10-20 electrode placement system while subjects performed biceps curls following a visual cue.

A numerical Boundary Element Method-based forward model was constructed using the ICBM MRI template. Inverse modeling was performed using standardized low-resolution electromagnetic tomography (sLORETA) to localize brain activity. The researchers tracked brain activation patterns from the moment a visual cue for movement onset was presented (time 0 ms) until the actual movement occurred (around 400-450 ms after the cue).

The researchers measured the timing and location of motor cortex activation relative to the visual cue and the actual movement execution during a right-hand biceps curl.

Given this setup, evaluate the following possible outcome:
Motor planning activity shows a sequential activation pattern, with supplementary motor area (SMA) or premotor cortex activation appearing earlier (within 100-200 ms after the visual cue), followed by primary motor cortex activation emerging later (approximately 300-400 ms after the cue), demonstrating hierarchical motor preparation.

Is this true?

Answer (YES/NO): NO